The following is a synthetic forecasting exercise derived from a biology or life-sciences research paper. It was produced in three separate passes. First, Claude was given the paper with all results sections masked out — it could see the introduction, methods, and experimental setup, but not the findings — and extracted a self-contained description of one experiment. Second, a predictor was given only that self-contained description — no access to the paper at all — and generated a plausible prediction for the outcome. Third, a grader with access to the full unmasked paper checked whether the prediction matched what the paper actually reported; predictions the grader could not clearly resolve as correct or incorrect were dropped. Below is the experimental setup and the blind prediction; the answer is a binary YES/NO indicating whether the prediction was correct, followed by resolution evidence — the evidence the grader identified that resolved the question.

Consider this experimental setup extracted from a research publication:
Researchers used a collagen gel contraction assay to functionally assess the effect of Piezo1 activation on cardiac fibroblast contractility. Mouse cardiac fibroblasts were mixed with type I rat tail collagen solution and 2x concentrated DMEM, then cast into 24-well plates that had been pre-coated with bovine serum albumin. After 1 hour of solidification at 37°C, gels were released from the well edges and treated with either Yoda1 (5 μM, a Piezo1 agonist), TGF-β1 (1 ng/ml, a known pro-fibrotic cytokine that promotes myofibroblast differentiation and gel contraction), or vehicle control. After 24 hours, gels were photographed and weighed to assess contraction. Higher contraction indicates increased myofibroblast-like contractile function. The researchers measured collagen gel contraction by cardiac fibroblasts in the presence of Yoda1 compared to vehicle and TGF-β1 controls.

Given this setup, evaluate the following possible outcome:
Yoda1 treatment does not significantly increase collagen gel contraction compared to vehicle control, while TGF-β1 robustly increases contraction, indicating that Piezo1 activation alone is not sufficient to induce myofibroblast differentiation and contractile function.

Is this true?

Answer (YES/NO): NO